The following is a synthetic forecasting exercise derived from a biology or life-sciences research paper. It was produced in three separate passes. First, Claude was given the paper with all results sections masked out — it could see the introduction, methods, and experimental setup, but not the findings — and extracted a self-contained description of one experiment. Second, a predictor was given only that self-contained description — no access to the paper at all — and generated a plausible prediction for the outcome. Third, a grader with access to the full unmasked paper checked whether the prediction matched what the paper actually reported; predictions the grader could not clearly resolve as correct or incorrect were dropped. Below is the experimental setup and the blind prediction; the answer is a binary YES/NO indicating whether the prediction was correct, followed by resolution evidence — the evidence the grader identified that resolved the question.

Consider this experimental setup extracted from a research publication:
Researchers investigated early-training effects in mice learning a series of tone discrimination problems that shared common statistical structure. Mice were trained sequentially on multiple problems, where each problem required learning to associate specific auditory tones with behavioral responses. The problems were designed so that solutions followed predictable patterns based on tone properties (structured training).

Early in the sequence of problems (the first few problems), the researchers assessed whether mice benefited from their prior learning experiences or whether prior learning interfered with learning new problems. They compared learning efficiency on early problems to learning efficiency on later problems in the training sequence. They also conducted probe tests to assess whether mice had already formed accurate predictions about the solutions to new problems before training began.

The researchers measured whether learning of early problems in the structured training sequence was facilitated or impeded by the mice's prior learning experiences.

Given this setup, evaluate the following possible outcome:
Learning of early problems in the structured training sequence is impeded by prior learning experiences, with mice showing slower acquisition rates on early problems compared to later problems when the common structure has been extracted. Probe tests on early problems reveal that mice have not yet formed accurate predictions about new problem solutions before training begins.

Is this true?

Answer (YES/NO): NO